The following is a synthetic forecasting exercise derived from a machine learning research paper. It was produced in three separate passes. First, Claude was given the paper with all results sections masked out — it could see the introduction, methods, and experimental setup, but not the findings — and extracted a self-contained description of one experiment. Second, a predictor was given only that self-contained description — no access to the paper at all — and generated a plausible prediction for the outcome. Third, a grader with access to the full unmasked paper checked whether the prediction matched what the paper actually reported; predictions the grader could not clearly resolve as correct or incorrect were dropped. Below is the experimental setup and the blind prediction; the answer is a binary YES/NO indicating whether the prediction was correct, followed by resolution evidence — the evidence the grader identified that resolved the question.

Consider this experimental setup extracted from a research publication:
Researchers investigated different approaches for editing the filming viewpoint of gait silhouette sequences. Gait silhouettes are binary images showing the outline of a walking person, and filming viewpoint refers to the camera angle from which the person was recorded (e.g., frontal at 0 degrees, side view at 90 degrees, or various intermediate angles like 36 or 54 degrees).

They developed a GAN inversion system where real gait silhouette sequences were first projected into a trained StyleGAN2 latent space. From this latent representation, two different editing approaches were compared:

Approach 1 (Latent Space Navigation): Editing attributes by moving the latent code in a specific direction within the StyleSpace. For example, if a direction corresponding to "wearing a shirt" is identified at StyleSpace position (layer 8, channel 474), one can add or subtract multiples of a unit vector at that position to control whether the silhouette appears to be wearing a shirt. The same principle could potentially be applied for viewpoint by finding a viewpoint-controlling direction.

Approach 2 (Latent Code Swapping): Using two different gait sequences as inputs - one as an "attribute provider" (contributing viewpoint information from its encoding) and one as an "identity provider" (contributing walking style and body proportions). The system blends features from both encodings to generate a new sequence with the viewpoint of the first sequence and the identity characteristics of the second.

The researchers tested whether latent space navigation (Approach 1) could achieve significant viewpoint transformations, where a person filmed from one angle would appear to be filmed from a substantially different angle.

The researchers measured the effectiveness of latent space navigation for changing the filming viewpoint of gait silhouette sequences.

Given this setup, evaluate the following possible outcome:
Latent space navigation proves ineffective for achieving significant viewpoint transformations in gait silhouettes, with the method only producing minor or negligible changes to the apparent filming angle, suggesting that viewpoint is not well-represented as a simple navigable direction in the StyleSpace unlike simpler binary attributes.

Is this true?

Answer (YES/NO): YES